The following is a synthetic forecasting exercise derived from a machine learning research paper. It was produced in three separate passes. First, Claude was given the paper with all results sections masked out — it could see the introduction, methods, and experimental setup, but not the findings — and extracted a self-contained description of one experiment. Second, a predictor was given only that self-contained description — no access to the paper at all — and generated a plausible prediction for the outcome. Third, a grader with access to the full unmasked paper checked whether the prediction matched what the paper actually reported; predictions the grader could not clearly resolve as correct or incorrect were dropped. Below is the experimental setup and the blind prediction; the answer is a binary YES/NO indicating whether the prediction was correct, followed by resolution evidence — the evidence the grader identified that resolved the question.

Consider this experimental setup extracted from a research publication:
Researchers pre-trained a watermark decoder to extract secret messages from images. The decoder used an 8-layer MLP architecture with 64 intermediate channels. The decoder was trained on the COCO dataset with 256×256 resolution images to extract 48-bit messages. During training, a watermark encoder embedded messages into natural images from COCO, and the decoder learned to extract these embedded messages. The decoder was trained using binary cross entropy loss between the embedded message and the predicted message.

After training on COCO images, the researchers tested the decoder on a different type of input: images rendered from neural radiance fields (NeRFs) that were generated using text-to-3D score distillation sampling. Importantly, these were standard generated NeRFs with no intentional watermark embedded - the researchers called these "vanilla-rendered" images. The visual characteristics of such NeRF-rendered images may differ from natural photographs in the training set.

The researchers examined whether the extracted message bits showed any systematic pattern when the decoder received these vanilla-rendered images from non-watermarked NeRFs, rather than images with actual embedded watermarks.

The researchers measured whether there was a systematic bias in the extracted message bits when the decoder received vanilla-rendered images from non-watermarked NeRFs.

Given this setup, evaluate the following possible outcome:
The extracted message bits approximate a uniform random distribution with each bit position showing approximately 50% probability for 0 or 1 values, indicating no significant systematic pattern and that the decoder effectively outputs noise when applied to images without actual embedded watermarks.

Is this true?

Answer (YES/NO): NO